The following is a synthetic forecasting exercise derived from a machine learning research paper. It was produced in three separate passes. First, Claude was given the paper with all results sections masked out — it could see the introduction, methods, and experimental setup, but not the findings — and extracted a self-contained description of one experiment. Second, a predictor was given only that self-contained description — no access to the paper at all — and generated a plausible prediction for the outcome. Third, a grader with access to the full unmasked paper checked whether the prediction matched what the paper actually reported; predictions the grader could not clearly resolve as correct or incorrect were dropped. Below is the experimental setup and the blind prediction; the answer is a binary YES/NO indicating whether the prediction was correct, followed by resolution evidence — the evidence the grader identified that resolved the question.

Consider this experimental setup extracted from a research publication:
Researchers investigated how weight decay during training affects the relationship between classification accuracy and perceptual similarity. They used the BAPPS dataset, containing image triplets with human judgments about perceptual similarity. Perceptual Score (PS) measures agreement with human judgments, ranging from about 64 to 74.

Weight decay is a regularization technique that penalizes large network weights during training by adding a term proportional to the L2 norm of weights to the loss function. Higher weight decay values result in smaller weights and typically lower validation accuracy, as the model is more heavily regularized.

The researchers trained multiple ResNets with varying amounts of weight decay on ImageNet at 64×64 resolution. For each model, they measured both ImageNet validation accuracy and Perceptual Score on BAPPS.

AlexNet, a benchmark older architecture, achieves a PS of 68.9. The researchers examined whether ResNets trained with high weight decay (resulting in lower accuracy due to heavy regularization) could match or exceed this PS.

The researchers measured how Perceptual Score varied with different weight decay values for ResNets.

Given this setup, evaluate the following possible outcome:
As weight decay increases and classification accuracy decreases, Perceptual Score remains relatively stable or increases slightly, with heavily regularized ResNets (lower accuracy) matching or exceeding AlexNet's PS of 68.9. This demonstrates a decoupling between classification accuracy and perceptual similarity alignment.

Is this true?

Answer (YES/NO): YES